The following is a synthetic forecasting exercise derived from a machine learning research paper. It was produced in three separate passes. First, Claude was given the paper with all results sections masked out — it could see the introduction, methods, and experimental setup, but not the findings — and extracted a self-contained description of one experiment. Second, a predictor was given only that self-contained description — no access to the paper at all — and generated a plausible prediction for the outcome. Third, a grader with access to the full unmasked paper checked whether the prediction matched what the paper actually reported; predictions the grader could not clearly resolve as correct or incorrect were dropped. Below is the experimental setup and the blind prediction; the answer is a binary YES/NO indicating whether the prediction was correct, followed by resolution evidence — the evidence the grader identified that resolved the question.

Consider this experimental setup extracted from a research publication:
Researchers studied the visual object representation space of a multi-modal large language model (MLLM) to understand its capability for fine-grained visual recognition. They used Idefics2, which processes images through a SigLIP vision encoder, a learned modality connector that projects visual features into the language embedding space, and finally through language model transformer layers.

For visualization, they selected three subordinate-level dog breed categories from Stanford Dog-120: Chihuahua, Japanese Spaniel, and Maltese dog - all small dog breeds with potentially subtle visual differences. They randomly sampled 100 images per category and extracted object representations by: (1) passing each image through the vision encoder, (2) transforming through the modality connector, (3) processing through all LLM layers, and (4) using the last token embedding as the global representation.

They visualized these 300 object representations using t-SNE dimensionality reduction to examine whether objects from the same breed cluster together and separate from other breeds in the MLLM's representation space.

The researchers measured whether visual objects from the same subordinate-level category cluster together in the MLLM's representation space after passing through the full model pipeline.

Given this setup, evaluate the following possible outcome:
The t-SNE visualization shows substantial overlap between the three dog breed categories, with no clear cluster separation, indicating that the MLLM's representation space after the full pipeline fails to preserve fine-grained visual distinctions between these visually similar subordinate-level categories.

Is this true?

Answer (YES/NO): NO